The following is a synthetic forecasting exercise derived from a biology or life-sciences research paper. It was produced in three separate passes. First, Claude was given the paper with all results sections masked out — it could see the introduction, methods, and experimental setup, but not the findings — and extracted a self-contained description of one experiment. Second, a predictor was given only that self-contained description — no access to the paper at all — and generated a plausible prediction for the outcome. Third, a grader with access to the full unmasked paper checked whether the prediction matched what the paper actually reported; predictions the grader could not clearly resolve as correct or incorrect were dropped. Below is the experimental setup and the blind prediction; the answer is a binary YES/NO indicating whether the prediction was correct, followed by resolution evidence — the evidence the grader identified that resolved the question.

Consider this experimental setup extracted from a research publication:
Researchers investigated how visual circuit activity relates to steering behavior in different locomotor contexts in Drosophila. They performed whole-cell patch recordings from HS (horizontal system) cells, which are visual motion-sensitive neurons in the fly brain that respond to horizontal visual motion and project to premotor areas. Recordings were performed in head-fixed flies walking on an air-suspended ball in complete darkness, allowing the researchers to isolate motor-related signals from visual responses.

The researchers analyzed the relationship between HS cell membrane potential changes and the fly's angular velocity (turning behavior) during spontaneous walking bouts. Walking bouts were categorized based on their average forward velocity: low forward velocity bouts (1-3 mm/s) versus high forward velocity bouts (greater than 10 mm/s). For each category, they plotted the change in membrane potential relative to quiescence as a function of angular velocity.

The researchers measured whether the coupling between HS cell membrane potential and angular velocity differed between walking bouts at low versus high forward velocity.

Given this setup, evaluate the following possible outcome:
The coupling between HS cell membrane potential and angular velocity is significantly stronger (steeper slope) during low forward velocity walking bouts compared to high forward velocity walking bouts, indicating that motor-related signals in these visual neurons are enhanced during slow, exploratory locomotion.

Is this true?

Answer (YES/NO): NO